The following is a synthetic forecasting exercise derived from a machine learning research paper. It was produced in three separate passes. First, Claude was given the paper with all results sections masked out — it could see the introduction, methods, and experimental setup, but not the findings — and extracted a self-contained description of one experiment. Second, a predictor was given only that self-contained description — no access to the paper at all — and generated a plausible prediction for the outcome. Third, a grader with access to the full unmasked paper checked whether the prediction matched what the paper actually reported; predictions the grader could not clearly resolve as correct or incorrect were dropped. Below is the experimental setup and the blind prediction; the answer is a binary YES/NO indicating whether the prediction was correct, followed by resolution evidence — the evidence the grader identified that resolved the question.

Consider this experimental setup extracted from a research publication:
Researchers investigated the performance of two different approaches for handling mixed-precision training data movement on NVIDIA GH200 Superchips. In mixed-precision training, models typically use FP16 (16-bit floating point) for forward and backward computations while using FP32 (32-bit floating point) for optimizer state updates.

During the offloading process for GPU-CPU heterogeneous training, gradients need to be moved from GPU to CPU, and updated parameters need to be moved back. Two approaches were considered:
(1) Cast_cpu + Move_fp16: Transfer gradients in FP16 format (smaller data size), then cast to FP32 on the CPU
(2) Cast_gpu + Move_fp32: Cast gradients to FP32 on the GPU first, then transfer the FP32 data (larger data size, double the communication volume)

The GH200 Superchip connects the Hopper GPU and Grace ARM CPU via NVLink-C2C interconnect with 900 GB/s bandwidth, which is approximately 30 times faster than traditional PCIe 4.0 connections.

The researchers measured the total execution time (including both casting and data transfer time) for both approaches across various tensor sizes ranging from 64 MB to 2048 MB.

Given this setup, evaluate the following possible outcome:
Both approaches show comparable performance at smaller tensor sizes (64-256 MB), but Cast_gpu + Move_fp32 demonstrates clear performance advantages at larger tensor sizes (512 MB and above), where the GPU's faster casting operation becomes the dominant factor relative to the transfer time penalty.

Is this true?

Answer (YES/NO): NO